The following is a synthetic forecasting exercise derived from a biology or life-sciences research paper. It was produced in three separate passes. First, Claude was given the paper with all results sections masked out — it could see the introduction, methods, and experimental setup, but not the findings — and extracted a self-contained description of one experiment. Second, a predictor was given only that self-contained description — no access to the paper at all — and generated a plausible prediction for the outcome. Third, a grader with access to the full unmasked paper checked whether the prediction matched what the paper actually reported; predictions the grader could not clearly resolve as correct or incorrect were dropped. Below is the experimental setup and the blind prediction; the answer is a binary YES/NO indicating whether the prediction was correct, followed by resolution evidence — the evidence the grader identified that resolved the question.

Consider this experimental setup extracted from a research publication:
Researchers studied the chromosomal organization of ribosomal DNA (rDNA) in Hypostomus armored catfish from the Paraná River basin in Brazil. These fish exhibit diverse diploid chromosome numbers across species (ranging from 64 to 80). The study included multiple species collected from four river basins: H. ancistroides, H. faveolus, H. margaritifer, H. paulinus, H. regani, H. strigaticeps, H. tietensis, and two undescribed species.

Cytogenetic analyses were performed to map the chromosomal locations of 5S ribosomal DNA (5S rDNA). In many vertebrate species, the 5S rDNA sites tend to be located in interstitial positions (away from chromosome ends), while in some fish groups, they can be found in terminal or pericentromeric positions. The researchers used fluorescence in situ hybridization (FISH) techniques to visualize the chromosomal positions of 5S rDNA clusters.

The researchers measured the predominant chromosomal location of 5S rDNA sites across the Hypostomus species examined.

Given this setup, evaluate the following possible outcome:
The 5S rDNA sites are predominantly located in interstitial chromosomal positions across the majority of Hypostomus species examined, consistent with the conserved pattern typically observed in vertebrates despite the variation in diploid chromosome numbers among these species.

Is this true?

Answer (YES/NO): YES